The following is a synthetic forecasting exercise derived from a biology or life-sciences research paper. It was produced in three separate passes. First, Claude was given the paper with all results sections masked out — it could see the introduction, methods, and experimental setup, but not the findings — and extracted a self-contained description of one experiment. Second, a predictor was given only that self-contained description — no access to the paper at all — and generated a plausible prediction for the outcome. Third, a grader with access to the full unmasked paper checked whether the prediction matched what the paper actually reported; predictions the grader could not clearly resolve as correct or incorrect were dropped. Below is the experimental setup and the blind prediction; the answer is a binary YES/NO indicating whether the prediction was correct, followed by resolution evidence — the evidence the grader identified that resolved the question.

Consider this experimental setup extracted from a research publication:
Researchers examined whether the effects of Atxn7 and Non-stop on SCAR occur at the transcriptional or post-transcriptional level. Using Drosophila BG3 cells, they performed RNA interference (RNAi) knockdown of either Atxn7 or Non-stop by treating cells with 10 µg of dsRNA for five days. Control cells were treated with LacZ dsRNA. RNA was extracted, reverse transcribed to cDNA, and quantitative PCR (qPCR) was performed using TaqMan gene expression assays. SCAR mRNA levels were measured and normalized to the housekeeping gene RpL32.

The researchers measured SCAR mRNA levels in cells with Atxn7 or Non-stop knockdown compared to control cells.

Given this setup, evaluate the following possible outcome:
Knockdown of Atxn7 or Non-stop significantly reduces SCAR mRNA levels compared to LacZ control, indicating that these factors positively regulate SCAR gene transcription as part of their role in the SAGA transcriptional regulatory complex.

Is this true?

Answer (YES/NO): NO